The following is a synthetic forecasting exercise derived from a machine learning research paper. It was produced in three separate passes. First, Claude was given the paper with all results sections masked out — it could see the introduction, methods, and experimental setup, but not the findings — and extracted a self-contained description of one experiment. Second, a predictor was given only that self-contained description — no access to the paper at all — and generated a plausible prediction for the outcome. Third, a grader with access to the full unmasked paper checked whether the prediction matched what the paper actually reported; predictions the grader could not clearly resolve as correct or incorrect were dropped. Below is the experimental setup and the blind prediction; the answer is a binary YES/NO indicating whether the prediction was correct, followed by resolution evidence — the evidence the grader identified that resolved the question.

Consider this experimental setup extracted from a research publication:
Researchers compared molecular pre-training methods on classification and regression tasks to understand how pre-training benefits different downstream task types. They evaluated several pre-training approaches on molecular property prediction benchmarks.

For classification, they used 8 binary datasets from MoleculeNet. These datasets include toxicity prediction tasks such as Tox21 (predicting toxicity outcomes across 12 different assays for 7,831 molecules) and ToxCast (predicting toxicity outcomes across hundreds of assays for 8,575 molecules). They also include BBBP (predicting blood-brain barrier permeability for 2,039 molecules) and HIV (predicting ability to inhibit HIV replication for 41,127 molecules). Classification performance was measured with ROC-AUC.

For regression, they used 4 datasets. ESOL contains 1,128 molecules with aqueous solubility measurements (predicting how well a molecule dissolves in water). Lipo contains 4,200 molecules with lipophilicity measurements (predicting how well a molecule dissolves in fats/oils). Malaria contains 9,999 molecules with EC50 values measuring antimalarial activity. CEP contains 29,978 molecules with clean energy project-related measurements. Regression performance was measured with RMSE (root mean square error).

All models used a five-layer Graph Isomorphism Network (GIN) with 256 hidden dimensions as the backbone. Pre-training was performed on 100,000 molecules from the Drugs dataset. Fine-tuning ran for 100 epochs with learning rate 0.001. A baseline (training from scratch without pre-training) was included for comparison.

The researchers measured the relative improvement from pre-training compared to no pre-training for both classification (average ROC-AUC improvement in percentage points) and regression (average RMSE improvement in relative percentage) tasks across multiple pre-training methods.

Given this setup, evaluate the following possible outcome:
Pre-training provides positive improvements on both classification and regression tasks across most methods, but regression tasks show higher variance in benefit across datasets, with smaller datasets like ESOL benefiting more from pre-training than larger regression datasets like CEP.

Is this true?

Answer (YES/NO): NO